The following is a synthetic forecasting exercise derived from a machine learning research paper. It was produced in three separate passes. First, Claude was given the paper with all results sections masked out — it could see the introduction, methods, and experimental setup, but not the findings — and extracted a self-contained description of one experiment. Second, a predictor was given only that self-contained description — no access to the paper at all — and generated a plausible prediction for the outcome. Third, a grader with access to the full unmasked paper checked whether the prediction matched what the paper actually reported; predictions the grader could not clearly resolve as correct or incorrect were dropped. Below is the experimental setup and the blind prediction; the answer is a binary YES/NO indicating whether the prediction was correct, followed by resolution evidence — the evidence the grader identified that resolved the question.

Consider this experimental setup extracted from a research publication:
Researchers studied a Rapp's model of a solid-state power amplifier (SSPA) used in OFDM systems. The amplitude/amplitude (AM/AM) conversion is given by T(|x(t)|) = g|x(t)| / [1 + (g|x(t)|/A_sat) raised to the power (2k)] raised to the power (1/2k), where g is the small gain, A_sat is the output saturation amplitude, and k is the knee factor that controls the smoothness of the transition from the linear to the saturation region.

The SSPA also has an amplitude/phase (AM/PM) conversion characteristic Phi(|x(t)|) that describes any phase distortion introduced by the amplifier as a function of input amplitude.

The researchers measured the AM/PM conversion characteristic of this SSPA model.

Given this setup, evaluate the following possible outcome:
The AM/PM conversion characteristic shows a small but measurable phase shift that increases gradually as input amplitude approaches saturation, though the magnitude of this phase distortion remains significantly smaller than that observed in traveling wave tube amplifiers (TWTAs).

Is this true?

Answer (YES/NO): NO